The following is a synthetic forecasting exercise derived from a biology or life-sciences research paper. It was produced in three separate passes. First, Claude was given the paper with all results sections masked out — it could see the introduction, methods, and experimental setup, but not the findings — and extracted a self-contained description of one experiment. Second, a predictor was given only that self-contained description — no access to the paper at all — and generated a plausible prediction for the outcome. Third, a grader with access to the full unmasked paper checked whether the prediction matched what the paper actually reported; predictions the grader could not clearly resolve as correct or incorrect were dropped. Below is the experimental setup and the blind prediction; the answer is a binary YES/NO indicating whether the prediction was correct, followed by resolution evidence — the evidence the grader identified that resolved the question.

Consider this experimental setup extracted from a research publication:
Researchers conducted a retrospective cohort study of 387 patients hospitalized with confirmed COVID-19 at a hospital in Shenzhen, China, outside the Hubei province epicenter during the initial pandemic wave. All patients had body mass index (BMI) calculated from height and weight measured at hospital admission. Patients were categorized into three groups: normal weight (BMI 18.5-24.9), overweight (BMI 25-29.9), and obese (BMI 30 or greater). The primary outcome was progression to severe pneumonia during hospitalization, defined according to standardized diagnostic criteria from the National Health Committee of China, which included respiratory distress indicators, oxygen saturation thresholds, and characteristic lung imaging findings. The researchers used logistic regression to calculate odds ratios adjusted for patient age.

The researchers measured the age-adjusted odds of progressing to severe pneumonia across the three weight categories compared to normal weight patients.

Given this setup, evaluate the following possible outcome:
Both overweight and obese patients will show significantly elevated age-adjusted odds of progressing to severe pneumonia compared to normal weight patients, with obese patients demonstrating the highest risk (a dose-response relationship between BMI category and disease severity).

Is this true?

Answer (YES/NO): NO